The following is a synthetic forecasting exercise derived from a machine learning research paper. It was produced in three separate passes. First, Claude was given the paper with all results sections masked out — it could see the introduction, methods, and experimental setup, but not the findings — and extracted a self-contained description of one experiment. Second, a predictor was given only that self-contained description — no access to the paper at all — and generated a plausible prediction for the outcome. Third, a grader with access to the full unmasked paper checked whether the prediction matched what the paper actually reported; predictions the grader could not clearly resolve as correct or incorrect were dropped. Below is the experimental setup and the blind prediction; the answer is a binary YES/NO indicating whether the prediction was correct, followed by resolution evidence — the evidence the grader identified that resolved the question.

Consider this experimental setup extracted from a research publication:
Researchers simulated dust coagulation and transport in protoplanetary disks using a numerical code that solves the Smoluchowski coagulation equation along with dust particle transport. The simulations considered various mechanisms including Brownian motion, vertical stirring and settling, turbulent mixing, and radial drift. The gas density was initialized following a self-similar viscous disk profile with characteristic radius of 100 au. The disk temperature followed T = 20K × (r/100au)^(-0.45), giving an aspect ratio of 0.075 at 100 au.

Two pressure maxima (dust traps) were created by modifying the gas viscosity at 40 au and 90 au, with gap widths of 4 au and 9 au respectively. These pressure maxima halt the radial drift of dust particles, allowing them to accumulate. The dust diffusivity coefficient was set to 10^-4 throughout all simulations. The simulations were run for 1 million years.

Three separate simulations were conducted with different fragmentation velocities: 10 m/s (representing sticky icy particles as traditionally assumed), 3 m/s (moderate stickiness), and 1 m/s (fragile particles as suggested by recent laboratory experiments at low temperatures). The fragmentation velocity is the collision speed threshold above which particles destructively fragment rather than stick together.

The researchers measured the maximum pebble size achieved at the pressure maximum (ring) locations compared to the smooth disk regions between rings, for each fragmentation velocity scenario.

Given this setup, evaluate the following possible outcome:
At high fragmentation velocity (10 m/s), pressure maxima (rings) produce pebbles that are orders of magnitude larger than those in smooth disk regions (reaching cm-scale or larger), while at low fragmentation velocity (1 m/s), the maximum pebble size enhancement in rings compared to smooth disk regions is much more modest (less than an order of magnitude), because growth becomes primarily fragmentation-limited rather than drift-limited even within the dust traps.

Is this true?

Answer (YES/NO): YES